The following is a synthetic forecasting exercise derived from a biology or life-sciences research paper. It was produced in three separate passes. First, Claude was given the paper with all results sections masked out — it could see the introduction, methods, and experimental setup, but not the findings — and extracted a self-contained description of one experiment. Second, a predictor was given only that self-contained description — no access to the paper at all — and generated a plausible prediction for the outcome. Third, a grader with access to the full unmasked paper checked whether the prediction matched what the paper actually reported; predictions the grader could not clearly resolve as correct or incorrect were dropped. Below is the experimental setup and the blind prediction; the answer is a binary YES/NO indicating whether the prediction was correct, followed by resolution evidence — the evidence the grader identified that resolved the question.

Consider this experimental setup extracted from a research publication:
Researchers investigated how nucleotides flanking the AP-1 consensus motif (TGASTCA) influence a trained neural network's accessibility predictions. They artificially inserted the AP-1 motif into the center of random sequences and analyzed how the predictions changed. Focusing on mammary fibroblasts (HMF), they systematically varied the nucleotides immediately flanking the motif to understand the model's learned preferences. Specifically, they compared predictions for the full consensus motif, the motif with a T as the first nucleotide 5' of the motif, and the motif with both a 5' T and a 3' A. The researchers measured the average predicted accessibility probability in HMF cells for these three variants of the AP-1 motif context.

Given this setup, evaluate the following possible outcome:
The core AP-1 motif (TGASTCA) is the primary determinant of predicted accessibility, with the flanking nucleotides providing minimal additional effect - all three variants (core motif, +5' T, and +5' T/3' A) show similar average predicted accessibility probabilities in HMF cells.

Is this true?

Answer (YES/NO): NO